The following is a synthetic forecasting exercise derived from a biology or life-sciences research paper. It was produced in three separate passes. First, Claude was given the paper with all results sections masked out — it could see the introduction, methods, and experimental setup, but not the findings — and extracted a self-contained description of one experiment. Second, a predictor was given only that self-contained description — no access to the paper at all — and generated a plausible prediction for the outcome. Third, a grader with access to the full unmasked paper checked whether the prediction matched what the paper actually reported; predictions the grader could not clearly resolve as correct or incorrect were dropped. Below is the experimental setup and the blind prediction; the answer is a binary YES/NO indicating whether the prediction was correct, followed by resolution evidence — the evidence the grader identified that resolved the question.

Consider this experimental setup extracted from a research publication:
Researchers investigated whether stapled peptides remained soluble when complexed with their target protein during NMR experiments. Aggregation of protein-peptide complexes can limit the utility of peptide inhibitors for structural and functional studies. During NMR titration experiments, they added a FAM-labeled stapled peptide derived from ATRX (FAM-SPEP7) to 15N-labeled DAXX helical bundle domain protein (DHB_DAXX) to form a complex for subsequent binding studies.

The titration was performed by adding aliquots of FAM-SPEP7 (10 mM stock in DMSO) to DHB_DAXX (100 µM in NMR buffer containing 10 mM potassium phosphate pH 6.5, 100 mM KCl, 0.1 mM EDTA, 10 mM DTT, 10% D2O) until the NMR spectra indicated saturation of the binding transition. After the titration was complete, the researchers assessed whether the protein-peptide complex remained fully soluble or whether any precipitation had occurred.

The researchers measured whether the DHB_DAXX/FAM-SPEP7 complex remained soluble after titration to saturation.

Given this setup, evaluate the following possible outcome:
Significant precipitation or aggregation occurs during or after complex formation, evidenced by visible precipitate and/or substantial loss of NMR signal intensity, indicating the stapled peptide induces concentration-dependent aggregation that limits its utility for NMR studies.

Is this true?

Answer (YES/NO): NO